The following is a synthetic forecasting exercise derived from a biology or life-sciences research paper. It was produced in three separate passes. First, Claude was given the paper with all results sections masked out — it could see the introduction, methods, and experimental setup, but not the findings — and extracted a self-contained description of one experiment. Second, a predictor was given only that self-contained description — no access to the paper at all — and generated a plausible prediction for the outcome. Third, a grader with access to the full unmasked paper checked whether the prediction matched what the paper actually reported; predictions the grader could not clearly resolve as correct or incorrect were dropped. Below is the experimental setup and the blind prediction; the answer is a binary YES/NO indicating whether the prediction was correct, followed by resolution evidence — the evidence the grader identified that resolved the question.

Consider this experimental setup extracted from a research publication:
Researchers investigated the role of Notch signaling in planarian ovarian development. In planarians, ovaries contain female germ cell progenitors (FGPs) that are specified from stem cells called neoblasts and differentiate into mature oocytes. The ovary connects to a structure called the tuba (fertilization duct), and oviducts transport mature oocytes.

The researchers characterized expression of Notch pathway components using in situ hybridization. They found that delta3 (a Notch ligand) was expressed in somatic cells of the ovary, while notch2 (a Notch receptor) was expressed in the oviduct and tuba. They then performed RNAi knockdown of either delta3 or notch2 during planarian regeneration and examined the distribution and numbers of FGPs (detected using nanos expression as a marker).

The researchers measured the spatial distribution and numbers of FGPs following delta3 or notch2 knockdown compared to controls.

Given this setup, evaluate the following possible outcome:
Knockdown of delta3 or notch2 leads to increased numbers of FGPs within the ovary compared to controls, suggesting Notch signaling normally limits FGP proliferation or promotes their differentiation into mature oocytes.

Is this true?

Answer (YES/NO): YES